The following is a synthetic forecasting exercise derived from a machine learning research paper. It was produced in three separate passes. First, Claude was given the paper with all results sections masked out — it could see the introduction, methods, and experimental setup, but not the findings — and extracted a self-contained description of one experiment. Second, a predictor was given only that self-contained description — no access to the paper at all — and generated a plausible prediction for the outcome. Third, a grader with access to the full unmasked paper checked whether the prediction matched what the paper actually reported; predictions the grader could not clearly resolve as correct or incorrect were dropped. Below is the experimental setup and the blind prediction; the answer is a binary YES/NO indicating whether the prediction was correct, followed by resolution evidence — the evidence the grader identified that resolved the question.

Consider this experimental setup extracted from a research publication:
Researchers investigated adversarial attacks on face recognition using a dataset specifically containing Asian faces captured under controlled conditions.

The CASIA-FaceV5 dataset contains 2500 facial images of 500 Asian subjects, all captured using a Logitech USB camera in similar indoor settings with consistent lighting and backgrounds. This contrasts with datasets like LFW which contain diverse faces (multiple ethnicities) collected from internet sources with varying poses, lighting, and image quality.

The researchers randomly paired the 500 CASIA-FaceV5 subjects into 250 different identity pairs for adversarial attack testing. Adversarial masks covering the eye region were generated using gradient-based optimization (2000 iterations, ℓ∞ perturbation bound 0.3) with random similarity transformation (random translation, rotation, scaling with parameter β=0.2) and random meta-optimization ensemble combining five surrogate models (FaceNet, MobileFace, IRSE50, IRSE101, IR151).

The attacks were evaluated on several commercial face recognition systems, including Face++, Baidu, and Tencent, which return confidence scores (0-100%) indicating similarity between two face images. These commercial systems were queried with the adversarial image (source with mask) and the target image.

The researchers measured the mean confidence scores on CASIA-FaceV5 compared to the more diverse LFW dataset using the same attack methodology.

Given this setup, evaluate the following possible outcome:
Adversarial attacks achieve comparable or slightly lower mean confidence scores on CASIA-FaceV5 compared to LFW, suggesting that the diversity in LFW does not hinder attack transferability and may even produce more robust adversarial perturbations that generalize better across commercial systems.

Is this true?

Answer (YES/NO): NO